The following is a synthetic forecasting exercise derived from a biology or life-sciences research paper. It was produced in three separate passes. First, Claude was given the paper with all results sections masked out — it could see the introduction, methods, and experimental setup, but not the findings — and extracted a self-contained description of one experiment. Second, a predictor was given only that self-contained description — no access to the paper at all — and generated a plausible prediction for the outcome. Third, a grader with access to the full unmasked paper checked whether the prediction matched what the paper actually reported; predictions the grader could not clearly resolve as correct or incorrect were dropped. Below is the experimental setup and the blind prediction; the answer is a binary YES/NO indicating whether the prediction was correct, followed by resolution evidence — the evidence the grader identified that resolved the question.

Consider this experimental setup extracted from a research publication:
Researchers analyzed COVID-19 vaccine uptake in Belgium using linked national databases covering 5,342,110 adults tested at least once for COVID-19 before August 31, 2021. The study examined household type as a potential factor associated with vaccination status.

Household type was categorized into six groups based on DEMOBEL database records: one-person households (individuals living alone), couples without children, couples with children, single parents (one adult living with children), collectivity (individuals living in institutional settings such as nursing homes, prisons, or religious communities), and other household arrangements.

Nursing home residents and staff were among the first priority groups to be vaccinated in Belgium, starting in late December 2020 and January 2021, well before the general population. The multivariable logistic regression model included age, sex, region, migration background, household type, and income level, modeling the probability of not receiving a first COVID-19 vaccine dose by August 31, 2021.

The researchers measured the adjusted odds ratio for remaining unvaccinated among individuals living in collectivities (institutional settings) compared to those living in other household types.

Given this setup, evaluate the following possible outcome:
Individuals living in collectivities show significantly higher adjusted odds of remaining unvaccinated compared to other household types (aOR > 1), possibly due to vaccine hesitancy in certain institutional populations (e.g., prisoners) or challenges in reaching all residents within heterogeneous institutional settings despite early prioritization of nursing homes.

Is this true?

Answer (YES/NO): NO